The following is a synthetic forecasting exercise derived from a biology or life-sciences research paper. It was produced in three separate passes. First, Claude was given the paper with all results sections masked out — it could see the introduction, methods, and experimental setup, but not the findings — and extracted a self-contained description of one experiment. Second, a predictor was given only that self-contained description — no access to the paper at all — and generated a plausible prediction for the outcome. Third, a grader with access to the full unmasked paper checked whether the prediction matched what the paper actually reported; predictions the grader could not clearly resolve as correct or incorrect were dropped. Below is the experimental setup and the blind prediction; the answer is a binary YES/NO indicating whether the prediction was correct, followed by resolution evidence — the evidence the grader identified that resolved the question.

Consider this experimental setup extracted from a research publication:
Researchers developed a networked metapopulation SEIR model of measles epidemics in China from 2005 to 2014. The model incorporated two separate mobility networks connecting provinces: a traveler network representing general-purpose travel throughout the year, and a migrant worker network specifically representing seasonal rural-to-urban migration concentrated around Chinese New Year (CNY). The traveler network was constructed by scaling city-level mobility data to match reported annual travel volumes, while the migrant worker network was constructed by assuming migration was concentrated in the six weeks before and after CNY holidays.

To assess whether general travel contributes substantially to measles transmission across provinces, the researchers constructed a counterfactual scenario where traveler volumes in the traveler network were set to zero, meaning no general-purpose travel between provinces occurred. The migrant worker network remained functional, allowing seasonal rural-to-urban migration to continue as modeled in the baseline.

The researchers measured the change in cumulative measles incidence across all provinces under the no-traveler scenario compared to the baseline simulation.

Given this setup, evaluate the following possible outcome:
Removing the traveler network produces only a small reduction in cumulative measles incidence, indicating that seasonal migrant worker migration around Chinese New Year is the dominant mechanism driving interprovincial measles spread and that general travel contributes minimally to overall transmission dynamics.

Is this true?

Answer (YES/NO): YES